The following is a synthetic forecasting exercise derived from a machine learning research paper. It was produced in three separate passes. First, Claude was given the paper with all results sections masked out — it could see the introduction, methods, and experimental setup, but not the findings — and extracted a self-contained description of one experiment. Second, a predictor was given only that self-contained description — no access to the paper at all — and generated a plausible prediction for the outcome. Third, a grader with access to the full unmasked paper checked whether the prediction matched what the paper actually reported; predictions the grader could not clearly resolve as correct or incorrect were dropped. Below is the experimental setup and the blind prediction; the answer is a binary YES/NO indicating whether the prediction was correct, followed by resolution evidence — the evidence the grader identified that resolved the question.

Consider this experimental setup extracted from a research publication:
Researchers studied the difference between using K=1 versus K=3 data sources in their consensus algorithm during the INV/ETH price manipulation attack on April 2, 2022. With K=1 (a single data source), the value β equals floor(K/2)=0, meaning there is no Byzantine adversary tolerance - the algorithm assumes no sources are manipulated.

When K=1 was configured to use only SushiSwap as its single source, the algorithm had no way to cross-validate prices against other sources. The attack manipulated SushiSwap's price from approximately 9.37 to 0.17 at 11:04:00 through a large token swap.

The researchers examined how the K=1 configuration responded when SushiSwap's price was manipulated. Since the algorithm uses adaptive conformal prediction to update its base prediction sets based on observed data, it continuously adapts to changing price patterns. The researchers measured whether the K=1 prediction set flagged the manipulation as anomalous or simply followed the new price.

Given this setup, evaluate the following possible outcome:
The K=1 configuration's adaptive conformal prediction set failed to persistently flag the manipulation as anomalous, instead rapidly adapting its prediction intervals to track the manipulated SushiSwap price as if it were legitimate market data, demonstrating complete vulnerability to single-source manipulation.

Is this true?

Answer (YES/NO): YES